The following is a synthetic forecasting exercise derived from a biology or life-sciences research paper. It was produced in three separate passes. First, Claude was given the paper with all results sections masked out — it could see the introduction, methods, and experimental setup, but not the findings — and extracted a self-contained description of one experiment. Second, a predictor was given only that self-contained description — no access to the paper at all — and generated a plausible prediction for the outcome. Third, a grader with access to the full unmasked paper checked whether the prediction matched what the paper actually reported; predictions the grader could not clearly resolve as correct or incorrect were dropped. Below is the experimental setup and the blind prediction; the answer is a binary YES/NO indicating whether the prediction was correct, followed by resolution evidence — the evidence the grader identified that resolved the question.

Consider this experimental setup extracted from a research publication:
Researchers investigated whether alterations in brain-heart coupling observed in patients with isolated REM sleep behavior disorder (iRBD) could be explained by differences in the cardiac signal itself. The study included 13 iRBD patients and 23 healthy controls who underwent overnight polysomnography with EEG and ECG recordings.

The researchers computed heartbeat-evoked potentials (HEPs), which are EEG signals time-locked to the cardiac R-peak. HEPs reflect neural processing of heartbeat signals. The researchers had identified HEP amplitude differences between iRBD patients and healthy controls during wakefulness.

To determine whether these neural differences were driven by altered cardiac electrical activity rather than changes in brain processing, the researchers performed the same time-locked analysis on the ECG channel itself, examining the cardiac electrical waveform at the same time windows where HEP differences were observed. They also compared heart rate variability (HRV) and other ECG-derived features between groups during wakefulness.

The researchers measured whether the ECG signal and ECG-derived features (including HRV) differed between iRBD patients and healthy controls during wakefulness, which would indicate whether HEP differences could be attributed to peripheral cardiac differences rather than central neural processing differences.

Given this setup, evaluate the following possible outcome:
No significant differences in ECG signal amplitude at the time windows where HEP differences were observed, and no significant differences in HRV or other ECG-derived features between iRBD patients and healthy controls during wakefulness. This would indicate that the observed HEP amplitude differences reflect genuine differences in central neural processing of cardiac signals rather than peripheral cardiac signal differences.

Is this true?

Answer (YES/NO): YES